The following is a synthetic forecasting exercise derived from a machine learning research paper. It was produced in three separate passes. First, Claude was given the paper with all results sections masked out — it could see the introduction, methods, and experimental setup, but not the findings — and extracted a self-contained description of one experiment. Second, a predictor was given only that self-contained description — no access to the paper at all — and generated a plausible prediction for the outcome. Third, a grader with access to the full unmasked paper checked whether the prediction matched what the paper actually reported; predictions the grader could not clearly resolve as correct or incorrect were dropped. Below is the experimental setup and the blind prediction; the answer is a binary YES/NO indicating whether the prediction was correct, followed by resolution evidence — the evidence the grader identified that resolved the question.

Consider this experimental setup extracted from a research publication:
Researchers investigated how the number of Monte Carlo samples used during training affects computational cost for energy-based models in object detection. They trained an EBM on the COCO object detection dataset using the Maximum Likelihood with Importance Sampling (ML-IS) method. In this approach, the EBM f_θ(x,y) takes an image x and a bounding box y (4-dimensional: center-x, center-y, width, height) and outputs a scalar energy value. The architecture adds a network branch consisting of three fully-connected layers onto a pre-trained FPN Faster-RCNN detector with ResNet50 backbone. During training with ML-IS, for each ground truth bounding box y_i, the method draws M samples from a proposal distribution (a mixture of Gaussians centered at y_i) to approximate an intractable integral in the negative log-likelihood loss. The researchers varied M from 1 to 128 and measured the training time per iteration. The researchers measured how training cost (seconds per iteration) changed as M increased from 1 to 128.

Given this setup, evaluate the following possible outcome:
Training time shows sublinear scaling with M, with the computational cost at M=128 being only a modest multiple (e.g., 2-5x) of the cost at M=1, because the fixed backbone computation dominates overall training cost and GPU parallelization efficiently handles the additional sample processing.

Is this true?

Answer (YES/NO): NO